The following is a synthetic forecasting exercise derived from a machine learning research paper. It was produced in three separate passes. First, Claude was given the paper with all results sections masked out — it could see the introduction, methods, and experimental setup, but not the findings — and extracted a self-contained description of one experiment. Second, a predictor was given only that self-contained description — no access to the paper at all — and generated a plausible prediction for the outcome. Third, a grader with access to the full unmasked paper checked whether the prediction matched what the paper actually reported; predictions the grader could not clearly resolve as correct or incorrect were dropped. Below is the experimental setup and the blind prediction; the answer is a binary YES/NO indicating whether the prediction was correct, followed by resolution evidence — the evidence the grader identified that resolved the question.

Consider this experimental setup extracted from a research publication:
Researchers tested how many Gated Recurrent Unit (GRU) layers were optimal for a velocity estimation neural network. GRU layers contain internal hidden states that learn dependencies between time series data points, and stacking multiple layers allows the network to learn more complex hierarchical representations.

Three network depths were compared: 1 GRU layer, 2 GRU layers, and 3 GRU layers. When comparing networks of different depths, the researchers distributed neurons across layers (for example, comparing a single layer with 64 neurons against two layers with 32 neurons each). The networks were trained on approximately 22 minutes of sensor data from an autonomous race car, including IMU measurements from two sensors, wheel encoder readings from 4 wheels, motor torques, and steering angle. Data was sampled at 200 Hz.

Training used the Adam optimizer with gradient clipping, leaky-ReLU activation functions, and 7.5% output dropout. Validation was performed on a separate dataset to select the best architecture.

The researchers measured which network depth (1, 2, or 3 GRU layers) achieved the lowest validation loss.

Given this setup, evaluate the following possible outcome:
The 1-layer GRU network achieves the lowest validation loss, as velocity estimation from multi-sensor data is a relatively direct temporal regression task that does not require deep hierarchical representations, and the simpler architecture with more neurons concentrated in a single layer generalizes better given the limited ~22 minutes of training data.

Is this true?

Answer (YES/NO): YES